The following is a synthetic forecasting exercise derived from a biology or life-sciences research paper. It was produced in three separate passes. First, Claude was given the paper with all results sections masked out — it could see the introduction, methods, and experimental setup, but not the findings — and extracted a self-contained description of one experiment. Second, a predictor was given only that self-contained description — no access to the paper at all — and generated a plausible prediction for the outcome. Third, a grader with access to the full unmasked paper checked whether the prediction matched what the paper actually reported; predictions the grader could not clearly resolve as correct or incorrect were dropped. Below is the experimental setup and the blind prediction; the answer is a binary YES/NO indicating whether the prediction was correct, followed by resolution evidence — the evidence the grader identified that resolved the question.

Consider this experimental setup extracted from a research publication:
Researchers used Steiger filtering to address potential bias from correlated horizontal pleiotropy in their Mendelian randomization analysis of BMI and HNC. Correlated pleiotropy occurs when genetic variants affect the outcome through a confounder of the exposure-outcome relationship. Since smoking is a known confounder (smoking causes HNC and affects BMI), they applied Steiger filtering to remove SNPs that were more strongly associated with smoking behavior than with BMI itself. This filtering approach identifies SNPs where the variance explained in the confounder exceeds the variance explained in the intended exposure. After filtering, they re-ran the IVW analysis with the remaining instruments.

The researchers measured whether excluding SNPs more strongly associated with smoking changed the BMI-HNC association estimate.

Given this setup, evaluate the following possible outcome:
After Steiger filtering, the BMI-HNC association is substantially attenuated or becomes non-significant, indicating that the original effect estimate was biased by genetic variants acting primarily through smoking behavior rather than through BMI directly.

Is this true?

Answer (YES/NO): NO